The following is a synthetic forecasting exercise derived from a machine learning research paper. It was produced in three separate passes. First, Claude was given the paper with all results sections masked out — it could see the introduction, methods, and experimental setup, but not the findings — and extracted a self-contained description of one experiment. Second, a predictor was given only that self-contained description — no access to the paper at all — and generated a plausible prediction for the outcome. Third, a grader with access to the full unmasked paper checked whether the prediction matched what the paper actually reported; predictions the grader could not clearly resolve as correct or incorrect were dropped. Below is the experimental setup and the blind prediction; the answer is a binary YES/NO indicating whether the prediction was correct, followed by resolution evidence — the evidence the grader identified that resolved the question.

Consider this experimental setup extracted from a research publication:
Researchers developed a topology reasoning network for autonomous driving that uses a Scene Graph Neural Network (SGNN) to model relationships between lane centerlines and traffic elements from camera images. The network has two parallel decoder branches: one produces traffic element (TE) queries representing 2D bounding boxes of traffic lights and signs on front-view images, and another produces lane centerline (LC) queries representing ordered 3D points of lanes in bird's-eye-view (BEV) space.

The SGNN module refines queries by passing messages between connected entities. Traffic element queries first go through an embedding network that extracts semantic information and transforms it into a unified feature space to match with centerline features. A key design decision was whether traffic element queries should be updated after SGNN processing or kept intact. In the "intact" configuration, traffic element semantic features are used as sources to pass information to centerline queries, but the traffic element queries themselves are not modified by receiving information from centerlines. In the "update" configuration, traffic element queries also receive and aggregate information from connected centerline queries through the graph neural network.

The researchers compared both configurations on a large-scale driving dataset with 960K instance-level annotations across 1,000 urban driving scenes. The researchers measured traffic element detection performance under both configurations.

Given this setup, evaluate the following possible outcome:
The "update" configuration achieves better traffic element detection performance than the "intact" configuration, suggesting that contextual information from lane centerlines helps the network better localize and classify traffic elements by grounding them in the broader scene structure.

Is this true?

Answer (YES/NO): NO